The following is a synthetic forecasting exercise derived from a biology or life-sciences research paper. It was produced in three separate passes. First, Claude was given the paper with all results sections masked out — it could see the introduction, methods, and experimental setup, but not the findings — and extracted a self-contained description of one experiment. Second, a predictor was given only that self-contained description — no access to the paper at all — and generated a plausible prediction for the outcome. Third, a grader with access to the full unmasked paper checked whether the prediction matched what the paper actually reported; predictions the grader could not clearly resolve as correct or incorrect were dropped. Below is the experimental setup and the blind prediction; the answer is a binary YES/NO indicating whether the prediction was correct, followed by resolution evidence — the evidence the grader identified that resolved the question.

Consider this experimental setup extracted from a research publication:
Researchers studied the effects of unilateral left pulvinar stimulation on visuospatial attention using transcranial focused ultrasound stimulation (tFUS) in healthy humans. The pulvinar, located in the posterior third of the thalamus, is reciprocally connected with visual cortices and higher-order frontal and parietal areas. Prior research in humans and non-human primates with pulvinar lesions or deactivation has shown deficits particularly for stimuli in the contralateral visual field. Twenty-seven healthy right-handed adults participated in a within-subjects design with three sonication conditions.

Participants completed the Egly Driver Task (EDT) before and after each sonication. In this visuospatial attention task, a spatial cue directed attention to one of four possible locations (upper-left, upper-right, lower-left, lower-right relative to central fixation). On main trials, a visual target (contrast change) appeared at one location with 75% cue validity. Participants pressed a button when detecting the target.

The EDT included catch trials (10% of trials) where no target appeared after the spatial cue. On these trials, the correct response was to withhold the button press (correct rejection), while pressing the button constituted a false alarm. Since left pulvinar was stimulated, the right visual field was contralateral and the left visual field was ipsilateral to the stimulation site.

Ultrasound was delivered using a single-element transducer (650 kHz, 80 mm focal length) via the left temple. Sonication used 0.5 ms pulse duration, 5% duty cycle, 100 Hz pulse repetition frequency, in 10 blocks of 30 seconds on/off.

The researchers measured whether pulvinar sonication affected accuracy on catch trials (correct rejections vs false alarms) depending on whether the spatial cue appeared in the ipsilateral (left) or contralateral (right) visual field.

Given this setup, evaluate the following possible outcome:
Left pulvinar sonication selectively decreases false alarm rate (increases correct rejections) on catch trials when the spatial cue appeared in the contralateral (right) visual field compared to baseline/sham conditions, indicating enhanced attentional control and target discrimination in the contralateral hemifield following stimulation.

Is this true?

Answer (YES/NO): NO